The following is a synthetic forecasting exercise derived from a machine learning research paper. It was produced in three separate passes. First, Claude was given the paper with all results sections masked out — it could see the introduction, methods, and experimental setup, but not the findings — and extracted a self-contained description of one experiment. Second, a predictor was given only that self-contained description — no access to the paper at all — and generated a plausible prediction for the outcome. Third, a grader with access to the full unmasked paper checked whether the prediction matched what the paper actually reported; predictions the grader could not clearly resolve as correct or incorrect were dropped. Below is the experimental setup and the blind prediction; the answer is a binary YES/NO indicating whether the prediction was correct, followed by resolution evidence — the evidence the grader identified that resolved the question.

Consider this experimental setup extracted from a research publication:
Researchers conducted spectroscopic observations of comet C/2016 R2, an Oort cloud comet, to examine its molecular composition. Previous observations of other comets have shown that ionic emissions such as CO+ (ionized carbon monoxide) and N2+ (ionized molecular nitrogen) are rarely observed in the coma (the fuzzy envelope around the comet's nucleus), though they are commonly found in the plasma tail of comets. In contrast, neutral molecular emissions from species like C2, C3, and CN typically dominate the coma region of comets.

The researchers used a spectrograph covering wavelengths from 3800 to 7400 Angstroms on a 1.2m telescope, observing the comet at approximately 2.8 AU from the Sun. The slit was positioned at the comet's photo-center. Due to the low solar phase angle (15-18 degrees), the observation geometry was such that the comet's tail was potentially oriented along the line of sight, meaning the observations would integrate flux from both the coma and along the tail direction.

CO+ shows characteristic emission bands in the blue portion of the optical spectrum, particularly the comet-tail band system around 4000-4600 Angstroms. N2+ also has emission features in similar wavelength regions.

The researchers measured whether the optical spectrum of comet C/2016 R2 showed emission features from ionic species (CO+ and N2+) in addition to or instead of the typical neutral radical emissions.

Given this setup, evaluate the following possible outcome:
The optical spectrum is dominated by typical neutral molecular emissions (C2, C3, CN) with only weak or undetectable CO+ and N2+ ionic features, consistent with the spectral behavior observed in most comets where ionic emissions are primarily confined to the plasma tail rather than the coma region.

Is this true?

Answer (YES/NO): NO